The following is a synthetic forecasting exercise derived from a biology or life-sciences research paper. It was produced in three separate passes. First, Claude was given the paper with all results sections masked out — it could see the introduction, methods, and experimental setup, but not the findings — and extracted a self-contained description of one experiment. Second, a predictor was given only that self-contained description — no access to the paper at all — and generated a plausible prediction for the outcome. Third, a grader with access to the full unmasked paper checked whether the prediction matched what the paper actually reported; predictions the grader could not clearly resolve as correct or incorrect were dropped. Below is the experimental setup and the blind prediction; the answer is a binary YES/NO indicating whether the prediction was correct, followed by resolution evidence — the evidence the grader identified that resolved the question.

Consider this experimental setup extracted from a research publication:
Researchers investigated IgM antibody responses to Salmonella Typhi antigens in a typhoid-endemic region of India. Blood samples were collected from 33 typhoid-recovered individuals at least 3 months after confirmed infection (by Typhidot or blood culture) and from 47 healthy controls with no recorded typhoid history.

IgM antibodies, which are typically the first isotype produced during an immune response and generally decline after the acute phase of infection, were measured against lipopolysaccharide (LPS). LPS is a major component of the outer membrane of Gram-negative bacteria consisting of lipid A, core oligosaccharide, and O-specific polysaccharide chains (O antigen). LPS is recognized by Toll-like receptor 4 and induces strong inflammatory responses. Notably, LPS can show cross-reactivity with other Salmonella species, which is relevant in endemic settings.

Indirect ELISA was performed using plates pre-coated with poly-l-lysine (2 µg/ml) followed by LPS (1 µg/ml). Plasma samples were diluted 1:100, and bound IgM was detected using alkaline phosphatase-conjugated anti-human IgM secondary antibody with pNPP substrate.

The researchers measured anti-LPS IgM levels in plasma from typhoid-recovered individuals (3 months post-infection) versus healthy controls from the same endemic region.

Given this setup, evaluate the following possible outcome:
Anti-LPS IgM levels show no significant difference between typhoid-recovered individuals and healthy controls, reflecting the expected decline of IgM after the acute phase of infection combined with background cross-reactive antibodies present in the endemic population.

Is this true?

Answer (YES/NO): NO